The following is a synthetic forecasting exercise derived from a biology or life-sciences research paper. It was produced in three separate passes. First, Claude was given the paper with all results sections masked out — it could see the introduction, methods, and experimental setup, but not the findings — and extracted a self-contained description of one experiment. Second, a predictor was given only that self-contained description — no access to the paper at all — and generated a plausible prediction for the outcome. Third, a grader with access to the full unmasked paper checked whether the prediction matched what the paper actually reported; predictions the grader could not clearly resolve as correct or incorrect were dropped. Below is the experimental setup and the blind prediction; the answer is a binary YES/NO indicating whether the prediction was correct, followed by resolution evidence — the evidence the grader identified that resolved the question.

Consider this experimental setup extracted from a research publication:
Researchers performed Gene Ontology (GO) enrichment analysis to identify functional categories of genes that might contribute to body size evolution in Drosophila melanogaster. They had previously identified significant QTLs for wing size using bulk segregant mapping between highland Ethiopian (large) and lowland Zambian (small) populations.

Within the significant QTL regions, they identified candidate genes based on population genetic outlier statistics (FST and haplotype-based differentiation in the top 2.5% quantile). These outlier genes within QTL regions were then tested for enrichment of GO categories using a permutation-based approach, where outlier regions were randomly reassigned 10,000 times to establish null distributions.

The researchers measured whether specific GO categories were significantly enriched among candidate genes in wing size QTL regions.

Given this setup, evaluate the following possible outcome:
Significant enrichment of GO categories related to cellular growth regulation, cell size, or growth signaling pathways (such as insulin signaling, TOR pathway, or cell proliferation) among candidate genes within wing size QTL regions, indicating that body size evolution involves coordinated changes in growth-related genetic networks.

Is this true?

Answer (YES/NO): NO